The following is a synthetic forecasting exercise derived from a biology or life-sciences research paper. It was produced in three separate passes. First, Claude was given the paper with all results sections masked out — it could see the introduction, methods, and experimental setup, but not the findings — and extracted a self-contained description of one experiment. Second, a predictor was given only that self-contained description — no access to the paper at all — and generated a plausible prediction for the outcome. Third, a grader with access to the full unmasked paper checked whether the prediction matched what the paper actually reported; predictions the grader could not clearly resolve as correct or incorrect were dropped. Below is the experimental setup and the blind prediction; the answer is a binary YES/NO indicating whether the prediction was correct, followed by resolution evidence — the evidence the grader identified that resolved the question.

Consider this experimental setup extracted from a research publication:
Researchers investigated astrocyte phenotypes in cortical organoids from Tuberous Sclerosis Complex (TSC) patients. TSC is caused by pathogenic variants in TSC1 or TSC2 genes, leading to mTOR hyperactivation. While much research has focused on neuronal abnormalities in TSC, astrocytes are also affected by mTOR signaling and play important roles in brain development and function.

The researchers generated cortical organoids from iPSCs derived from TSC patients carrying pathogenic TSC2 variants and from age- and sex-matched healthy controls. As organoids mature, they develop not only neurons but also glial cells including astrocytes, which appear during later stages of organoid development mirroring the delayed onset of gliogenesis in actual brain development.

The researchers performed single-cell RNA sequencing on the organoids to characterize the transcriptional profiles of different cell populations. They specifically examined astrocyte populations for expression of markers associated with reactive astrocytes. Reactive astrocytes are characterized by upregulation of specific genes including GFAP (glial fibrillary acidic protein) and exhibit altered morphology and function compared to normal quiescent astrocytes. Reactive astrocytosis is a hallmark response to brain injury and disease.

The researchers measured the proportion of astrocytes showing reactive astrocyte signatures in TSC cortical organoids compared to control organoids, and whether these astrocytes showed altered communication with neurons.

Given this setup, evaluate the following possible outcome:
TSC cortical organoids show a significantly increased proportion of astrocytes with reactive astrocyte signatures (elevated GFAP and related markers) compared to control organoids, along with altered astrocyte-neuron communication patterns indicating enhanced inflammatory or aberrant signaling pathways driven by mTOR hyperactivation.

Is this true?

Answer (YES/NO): NO